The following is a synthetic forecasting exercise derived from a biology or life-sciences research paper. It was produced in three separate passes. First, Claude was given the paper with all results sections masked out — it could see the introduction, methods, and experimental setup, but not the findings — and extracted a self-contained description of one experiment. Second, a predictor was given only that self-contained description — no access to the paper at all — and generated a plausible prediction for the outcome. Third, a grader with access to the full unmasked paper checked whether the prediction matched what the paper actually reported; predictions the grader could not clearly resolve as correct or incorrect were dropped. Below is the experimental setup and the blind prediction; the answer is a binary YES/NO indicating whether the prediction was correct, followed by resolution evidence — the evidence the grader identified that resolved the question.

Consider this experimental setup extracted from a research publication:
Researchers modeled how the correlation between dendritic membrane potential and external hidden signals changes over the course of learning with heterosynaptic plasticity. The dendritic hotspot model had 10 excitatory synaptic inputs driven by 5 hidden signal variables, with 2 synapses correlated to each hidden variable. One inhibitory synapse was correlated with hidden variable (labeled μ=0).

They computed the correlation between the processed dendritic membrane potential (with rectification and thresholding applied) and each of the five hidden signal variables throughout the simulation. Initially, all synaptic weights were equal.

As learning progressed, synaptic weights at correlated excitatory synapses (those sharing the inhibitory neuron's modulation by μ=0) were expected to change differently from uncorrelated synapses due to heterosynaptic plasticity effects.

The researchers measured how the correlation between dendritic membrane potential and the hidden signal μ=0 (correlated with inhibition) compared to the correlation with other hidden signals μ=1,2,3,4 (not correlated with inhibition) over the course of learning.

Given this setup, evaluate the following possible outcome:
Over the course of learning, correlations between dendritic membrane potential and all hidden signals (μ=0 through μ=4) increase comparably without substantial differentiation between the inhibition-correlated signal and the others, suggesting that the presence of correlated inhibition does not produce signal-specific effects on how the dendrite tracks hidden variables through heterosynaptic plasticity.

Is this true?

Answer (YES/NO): NO